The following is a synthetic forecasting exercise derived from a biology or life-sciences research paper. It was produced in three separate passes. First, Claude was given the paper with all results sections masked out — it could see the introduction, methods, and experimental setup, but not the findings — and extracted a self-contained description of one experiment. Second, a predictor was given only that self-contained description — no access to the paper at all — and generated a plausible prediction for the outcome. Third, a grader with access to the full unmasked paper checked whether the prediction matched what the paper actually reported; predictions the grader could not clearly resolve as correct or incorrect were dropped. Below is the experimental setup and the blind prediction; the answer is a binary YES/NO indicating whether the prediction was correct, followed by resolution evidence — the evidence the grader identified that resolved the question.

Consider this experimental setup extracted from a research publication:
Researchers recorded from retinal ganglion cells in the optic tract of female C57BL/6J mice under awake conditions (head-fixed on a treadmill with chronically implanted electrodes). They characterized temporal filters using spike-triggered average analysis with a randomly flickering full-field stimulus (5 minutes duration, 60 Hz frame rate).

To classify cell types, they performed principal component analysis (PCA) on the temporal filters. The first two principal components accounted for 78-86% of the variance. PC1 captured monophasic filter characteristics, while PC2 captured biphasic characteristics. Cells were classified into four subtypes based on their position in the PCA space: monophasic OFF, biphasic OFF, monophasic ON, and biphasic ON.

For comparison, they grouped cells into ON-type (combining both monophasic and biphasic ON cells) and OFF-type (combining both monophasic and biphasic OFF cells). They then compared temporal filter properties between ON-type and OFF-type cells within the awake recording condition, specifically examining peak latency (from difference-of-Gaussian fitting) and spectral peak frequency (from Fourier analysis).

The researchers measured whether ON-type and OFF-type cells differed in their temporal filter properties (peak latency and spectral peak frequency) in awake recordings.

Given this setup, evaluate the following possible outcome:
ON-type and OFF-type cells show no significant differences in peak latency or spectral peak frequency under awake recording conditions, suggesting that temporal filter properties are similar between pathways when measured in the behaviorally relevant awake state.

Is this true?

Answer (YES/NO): YES